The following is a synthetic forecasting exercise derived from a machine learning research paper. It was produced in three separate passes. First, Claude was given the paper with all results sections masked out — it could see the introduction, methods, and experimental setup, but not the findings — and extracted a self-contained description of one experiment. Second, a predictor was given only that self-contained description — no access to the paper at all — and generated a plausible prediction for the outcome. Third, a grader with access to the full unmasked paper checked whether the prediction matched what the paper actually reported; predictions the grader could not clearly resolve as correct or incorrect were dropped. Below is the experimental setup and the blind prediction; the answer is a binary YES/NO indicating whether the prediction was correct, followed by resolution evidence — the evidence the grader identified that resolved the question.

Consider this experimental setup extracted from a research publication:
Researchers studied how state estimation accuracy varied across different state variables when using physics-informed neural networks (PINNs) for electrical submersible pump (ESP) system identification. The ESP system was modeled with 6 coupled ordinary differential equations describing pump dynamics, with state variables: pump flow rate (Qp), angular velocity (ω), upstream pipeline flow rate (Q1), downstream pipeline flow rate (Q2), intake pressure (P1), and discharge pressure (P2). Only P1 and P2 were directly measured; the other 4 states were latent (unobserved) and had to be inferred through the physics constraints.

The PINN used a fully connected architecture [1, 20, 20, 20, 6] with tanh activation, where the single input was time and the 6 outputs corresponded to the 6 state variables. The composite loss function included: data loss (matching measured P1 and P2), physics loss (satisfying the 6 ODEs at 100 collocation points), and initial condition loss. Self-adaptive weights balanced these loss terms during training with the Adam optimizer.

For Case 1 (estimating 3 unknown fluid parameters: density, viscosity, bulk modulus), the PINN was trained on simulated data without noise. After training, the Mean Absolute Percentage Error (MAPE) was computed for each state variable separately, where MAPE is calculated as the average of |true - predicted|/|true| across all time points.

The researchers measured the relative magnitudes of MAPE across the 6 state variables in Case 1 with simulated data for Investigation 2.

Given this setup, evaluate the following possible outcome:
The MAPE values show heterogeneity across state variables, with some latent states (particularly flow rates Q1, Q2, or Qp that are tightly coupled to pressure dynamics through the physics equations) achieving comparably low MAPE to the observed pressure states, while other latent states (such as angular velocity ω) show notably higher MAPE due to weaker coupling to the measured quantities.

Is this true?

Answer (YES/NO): YES